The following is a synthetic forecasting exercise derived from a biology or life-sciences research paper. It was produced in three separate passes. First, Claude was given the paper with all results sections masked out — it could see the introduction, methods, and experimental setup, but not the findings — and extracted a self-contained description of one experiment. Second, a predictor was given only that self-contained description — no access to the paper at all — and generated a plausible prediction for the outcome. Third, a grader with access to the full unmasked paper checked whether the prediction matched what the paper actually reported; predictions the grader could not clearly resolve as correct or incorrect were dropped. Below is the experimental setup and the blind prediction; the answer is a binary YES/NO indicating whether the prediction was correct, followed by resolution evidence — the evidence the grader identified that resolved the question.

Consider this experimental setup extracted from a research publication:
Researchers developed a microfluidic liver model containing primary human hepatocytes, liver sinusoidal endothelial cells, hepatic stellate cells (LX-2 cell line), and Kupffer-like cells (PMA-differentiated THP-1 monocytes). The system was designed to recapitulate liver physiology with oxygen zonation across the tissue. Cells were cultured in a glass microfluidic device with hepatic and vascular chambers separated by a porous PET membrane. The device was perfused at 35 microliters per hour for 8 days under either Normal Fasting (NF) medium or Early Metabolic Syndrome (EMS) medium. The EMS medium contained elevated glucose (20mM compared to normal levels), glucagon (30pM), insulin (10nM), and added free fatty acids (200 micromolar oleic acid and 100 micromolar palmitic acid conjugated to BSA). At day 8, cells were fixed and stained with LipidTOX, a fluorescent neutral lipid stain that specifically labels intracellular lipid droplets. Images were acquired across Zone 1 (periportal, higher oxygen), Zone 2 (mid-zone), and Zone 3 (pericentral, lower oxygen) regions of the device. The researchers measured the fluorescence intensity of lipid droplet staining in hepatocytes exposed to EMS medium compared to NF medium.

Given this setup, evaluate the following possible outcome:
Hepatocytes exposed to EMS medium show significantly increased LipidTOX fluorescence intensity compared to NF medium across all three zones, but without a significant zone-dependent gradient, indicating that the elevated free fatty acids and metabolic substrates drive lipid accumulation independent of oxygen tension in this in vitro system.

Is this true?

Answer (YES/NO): NO